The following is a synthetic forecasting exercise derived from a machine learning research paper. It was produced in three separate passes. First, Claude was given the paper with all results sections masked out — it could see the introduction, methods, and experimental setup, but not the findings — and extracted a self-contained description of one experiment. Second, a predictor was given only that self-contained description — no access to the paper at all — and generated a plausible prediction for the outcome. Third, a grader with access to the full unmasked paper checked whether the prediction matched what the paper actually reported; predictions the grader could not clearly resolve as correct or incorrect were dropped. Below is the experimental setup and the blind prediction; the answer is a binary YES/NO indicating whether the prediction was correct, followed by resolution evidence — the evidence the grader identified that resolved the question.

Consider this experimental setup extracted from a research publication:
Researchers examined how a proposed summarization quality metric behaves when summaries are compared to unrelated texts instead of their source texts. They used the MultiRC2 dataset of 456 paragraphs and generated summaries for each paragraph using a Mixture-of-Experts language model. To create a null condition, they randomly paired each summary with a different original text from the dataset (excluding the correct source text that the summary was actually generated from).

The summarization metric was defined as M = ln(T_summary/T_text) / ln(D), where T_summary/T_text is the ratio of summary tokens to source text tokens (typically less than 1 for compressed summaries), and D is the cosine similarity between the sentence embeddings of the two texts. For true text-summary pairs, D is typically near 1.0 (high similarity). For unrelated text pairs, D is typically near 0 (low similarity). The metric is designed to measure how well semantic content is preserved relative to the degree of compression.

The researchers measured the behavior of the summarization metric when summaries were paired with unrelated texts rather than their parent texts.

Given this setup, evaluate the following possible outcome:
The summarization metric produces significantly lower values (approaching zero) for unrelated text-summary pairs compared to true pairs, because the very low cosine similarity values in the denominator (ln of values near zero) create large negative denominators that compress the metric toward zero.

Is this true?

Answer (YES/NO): YES